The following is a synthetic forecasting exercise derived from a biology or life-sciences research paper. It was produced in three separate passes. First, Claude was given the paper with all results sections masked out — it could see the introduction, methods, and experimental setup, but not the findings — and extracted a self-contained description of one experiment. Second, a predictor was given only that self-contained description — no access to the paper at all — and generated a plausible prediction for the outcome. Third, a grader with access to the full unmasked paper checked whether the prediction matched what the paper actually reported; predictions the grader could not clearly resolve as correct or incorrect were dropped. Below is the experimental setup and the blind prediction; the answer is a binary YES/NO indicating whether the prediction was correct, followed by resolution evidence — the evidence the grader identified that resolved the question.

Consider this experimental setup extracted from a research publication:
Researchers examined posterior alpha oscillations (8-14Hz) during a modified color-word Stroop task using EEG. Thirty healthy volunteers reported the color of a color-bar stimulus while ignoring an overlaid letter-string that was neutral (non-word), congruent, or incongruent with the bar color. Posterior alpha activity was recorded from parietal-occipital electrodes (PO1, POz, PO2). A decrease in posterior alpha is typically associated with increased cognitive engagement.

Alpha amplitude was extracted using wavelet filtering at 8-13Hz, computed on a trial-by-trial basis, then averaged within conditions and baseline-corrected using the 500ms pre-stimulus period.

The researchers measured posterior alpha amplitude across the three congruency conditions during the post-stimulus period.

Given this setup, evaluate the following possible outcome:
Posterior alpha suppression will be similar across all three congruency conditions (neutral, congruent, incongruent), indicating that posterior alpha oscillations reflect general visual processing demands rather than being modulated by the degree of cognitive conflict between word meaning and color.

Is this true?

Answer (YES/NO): NO